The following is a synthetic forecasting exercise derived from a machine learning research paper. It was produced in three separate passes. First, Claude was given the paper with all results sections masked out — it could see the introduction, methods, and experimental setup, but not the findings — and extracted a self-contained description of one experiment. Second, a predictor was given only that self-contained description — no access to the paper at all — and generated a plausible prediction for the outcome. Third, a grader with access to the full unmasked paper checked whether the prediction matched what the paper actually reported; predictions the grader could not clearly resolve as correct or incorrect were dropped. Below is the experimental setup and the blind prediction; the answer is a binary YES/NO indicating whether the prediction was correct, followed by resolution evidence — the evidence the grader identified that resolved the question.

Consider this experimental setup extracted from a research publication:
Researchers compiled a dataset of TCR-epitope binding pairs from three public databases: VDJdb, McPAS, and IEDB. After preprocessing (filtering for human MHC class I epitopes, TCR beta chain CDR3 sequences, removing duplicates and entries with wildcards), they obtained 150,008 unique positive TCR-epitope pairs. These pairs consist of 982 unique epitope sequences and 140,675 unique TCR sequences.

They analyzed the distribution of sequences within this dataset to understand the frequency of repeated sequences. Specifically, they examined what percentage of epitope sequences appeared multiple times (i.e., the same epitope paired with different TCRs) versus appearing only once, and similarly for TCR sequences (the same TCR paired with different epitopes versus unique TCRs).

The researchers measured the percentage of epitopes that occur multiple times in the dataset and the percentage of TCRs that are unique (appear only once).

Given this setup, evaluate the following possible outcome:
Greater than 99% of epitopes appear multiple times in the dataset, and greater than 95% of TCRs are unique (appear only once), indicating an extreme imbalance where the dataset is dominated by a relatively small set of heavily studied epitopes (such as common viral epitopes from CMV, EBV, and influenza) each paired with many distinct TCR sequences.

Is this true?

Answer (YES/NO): YES